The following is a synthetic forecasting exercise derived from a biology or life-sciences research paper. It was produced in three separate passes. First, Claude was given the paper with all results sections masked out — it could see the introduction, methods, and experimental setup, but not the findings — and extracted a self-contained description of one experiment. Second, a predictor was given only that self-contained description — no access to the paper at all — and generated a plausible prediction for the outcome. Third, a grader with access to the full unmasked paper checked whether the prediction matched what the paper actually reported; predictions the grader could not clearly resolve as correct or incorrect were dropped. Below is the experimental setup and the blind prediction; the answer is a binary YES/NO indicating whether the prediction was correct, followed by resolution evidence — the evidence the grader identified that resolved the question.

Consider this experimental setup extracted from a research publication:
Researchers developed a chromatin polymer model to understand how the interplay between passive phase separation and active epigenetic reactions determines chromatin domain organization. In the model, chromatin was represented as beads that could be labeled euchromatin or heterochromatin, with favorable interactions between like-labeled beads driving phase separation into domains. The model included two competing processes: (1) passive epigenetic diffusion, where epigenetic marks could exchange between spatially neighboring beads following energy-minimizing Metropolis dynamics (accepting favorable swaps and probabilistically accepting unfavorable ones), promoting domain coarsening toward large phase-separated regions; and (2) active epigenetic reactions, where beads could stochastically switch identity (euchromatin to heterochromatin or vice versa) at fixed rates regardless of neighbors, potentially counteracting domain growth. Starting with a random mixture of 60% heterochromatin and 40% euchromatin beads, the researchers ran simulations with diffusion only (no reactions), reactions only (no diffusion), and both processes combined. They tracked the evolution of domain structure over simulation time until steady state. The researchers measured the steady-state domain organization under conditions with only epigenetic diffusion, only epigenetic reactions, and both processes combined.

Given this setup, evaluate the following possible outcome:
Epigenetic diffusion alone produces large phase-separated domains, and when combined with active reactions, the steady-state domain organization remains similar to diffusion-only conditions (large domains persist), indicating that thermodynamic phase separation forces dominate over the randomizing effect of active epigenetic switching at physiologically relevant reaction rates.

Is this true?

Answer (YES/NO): NO